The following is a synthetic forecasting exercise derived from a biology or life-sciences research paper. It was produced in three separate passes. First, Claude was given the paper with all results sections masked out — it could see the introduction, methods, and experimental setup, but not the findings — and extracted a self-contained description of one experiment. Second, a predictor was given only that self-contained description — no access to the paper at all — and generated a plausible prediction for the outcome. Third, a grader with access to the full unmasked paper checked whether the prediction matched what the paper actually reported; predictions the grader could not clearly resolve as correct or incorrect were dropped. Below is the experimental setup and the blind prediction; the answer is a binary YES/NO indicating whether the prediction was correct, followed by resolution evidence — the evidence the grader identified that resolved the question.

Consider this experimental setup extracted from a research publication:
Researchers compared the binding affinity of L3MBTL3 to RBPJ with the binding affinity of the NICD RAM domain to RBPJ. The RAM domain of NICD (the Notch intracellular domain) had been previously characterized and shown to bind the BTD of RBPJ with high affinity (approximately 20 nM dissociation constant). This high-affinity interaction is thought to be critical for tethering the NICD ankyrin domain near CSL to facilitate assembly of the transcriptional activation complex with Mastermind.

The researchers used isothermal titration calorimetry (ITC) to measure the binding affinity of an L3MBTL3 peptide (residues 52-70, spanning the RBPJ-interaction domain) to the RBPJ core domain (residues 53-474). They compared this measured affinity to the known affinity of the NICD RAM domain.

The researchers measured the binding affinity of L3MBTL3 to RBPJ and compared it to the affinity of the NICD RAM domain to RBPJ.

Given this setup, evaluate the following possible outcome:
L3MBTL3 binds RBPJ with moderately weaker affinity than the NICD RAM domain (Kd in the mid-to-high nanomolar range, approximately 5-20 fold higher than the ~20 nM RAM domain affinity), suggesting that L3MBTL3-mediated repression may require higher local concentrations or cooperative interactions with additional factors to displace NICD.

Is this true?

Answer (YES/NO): NO